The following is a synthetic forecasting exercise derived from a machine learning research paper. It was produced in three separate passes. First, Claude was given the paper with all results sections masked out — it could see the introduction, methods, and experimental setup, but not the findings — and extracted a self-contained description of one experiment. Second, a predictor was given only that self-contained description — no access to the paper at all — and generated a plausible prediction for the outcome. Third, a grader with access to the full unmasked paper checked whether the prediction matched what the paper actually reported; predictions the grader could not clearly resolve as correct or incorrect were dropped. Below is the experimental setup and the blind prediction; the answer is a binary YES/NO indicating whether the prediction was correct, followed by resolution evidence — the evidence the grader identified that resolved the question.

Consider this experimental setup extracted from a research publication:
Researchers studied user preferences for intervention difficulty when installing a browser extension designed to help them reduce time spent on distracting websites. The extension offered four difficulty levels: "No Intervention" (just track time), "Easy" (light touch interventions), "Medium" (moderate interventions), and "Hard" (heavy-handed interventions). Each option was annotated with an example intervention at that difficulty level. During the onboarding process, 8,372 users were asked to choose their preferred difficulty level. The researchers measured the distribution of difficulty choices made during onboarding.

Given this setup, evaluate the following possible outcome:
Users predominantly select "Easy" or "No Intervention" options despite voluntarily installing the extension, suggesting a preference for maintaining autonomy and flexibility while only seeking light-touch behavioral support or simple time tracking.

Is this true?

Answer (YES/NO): NO